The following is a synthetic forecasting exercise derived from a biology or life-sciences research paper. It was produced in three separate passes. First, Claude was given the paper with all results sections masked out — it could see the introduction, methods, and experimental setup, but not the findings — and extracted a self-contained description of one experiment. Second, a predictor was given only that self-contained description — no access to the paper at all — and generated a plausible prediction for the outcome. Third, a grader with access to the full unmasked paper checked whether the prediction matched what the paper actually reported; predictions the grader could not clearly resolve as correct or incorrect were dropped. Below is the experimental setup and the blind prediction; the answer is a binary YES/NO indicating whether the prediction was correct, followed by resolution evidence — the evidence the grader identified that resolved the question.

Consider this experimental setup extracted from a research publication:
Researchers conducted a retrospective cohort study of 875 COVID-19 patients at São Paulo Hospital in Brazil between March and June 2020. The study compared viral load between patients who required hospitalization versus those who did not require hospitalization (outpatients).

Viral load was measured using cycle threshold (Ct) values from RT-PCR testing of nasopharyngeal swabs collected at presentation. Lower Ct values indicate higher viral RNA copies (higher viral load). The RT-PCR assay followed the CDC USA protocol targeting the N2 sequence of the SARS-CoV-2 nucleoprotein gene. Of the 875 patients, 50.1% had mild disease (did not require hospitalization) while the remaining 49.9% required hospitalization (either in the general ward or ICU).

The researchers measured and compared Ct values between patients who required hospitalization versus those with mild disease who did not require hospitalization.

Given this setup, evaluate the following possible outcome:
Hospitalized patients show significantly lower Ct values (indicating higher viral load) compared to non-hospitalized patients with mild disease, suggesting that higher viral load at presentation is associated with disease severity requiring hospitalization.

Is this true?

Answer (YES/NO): NO